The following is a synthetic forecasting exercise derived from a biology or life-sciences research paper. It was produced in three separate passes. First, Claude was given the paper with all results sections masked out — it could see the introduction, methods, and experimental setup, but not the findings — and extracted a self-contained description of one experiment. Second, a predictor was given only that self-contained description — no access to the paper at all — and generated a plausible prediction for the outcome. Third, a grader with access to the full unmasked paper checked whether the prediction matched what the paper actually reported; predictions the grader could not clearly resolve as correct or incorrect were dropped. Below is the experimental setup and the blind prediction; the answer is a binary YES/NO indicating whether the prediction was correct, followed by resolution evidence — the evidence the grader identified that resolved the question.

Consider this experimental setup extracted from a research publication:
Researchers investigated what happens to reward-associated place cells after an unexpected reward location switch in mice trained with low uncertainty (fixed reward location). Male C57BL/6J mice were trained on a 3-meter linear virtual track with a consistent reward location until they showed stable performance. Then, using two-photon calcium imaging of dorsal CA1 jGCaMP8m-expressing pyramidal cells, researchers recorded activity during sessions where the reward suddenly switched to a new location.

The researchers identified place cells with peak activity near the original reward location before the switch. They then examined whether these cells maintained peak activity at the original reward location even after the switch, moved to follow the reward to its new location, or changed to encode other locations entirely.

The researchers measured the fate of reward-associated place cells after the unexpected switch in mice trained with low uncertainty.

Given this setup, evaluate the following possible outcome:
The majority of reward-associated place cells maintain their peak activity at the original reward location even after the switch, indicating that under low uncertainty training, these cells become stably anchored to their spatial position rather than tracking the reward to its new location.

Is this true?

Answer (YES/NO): NO